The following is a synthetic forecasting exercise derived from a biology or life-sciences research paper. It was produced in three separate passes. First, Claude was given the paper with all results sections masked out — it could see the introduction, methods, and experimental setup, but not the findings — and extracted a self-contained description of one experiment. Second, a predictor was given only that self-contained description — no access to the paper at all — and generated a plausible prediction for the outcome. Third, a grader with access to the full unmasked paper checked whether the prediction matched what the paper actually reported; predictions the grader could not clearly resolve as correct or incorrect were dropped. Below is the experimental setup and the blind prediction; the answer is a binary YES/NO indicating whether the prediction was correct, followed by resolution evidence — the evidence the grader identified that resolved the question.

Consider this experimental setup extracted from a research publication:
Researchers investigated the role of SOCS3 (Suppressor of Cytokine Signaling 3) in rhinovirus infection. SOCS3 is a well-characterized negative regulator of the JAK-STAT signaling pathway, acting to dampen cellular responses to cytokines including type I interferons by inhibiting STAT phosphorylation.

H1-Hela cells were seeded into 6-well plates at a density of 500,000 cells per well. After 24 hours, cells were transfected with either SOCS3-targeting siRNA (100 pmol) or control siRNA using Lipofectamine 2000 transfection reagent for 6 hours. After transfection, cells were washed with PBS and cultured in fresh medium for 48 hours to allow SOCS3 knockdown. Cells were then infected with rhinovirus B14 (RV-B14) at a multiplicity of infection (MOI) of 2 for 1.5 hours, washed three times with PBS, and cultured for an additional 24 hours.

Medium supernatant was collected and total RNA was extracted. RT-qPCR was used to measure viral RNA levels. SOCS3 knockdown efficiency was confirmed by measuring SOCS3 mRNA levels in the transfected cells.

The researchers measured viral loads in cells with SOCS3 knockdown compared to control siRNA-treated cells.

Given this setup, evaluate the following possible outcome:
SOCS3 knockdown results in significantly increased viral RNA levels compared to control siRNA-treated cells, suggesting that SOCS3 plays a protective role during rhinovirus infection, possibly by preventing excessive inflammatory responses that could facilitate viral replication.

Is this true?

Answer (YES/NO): NO